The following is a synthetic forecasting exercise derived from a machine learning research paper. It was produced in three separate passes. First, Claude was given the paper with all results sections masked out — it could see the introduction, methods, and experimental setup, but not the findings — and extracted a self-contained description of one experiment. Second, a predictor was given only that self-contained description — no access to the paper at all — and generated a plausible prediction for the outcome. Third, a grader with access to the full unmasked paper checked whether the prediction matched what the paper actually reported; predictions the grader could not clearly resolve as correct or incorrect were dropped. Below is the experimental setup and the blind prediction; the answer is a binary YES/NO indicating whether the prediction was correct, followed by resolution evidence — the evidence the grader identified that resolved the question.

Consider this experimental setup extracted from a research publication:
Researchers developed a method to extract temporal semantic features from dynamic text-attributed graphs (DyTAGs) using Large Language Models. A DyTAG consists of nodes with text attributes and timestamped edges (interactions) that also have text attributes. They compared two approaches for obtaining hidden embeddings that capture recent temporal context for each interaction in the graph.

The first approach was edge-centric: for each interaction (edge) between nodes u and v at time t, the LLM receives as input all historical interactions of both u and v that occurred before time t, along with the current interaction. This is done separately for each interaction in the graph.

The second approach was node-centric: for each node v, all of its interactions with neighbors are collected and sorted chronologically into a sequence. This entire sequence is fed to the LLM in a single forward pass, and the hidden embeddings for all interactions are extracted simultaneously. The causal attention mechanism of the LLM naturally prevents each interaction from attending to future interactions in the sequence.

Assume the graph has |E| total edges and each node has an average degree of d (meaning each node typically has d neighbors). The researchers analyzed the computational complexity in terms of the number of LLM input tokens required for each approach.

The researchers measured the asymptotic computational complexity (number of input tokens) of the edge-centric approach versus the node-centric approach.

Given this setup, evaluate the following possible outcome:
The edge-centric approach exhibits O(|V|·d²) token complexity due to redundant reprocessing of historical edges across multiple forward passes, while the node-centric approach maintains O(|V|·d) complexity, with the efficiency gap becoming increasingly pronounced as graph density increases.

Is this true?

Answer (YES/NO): YES